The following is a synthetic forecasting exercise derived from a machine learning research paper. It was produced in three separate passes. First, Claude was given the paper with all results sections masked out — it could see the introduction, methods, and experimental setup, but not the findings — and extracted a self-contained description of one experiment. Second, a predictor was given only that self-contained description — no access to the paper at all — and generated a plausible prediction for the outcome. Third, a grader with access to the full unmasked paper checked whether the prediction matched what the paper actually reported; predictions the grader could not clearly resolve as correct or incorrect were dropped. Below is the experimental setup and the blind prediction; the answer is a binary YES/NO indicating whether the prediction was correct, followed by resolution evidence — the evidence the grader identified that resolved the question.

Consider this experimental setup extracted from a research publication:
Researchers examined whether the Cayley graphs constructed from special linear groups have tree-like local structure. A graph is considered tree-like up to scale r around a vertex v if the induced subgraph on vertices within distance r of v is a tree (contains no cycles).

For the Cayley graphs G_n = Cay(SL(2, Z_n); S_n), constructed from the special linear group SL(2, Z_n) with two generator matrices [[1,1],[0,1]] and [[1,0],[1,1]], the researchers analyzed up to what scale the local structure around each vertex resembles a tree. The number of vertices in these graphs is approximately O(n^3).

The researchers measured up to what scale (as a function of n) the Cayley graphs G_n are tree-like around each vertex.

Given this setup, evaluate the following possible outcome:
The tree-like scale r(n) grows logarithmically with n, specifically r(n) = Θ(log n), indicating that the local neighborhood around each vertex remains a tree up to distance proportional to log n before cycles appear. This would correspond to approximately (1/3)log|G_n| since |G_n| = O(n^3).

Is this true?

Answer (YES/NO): YES